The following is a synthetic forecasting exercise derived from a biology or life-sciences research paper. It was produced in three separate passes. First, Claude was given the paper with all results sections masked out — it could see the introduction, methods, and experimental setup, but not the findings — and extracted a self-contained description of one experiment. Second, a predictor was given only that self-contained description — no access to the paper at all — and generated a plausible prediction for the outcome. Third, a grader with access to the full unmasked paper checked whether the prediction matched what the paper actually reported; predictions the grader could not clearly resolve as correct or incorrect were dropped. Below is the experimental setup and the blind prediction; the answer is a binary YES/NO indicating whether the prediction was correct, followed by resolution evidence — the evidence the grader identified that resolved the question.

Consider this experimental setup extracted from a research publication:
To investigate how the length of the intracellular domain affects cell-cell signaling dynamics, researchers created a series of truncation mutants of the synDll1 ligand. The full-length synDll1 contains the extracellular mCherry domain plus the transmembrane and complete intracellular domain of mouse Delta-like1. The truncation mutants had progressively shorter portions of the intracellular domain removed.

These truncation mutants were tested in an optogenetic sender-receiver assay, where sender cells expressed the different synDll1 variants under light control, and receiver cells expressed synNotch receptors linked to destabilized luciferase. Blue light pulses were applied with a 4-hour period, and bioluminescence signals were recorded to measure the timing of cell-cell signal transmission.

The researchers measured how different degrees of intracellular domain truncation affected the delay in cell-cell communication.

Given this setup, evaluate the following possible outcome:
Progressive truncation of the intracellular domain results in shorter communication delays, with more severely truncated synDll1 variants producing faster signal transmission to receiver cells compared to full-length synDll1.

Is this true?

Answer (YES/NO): NO